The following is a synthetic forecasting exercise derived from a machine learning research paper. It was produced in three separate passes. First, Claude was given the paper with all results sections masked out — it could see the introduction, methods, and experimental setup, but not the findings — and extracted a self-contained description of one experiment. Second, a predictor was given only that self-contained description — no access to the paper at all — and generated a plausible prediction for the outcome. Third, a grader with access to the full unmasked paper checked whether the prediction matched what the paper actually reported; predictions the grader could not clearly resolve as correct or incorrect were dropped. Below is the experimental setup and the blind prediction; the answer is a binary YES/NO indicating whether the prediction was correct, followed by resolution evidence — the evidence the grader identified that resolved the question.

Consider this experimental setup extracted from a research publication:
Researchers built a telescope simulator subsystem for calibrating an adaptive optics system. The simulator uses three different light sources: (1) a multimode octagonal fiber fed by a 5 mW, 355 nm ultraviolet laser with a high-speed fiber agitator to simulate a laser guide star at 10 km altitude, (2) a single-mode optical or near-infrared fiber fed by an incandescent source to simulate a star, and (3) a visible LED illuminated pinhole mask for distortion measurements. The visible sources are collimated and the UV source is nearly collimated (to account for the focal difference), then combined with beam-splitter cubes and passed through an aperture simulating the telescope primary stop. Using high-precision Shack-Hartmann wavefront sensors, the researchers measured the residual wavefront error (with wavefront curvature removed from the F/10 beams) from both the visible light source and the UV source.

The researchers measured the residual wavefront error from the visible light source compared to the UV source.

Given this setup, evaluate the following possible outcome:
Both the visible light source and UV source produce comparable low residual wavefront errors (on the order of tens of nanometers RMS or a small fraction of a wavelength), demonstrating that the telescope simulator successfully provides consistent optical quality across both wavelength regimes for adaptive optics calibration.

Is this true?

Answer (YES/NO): NO